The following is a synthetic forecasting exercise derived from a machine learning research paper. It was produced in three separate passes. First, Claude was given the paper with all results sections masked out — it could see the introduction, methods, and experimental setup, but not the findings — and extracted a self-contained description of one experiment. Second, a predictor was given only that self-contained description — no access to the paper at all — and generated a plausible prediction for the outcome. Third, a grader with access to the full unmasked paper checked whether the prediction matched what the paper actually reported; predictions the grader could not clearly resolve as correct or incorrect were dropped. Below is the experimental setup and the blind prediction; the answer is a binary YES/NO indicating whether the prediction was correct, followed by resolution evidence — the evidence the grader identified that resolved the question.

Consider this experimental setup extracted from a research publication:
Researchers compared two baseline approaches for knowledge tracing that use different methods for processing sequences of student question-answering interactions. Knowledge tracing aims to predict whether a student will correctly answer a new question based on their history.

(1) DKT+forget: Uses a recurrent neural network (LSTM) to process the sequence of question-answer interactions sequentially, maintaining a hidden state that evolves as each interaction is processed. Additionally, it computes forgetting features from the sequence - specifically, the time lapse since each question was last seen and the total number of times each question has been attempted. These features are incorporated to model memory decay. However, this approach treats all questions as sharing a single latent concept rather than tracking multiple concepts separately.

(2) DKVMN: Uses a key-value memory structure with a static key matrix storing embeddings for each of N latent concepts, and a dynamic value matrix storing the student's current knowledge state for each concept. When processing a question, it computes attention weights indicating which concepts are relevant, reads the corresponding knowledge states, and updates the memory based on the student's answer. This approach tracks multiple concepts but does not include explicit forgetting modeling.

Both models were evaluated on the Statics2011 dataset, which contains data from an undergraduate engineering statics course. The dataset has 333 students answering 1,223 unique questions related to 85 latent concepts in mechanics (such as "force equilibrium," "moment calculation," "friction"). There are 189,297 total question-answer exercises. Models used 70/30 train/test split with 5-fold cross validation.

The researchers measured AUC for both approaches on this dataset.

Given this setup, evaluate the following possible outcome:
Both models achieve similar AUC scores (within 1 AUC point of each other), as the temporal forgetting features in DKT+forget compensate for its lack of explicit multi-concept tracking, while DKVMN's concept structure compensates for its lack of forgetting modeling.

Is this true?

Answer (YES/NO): NO